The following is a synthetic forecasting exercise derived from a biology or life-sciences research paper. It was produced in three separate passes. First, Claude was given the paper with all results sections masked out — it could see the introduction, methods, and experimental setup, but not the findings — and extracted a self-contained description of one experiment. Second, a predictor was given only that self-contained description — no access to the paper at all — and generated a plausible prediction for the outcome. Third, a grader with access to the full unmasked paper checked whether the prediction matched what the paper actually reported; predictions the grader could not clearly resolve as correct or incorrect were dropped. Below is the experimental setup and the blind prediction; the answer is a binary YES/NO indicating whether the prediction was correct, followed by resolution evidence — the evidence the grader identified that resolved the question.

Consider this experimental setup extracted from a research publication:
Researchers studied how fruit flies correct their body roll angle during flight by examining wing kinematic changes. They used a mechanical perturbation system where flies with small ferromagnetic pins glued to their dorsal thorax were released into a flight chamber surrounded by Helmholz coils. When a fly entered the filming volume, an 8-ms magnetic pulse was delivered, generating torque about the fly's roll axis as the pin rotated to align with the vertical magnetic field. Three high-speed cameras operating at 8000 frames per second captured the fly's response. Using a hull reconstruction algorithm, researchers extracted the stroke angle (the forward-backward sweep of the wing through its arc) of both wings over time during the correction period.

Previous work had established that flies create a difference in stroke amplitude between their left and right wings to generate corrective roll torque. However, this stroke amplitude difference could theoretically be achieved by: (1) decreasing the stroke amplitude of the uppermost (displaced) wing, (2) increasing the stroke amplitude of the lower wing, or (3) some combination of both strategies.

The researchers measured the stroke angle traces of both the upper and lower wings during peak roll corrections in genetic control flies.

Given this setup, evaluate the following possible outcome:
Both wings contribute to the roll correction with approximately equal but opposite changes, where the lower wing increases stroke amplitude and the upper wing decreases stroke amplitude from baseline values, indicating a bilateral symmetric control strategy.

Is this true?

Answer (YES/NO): NO